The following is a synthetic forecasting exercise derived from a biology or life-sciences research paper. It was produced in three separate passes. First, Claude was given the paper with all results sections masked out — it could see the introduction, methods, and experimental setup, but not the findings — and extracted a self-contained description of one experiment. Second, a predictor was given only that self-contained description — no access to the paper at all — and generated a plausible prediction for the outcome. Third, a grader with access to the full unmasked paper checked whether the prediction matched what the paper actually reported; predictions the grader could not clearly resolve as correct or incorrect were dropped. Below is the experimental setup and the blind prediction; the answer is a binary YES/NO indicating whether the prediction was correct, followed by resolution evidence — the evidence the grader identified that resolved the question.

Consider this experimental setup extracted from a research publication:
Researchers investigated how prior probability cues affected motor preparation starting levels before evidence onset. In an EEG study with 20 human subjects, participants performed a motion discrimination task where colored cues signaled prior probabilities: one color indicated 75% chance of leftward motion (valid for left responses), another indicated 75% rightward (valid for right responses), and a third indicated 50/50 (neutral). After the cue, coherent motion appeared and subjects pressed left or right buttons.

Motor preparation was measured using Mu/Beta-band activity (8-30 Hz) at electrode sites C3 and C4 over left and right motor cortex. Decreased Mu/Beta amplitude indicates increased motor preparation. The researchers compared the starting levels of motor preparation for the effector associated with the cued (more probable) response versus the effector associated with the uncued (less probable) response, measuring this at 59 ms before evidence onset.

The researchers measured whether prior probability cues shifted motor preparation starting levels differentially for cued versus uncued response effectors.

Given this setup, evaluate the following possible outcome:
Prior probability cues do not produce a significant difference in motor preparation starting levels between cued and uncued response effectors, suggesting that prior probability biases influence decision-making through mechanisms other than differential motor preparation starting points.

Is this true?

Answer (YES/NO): NO